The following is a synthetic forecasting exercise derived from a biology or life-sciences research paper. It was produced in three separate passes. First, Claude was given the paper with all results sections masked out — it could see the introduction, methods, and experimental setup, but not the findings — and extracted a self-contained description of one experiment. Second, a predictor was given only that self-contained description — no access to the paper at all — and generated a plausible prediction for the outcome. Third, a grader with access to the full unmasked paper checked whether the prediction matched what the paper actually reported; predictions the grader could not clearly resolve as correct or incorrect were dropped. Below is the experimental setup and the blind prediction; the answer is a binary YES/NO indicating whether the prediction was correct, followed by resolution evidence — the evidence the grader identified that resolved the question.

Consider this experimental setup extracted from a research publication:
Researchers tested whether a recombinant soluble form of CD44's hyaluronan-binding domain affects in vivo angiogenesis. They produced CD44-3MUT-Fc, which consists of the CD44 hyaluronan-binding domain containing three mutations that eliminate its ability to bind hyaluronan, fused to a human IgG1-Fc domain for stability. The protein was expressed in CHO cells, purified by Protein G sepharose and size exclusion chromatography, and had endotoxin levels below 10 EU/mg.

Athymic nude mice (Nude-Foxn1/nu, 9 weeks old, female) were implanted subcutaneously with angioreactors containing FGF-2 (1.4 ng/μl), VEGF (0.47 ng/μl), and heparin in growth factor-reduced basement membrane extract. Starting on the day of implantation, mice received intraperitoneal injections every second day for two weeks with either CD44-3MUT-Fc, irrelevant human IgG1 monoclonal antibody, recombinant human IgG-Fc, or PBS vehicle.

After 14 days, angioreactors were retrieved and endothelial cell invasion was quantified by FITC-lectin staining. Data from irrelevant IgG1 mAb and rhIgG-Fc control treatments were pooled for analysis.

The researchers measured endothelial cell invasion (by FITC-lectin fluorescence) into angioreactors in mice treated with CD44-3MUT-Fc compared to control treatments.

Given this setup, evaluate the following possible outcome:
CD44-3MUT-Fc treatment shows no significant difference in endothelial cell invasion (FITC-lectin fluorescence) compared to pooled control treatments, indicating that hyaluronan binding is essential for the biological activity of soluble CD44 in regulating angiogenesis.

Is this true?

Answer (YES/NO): NO